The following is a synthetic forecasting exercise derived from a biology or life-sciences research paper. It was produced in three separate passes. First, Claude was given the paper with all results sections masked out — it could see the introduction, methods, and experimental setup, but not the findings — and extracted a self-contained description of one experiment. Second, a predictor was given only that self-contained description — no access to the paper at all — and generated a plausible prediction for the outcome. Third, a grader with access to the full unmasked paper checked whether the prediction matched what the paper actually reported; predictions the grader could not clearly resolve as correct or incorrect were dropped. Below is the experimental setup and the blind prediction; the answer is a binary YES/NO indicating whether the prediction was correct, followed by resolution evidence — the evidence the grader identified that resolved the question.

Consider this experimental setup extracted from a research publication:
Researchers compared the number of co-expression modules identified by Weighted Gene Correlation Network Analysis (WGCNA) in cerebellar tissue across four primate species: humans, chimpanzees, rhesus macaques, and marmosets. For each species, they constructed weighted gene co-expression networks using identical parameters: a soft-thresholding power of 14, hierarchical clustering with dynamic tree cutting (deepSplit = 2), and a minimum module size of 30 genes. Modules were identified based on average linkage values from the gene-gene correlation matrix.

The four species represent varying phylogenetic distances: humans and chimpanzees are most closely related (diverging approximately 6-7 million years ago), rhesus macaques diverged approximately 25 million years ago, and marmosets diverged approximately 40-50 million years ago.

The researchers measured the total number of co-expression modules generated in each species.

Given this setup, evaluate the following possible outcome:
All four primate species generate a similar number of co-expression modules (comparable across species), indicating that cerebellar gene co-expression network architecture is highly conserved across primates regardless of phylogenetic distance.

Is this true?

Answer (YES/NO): NO